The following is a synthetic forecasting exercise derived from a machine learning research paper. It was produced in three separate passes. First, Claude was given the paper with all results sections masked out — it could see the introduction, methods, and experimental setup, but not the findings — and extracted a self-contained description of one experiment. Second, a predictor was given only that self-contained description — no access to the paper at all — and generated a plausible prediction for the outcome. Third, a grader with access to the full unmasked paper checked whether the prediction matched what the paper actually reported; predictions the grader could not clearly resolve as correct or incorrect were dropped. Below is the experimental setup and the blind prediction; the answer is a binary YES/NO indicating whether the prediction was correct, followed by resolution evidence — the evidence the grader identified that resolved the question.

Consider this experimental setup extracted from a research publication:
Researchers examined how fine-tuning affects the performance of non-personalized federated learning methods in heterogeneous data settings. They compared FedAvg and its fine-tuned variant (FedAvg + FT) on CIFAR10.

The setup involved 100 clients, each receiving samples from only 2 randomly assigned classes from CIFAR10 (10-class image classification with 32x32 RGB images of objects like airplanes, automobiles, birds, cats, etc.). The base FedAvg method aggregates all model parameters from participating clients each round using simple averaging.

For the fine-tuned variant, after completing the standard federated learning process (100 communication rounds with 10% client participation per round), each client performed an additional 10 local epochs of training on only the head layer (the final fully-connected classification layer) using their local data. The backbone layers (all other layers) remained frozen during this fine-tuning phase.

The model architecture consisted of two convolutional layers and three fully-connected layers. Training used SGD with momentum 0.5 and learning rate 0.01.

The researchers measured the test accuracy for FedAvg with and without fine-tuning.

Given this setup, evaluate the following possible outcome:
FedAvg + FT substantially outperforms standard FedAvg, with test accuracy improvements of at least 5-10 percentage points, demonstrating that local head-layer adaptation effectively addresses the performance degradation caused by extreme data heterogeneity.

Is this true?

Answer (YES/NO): YES